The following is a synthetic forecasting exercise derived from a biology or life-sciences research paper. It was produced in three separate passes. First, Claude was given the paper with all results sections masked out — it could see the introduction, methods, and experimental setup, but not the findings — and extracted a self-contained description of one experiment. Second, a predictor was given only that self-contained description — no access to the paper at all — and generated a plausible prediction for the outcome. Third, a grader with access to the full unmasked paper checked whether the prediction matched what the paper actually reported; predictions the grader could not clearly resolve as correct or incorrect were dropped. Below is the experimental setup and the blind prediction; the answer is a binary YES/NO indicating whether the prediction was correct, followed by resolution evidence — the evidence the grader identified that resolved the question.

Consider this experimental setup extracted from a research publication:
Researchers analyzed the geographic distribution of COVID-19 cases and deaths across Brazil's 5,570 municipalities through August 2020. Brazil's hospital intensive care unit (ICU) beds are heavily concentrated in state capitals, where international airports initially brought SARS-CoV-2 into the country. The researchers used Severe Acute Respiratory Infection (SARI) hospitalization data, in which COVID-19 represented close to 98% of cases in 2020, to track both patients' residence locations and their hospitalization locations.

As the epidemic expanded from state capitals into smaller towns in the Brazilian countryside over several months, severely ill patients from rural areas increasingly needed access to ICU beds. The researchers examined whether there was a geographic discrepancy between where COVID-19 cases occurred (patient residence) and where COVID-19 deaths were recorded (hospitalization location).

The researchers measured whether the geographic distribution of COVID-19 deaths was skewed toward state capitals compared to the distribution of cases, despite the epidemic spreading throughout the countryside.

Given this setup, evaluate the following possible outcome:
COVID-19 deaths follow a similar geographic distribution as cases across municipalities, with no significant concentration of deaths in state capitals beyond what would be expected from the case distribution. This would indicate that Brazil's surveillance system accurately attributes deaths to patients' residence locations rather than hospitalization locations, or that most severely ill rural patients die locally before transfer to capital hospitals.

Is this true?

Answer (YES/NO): NO